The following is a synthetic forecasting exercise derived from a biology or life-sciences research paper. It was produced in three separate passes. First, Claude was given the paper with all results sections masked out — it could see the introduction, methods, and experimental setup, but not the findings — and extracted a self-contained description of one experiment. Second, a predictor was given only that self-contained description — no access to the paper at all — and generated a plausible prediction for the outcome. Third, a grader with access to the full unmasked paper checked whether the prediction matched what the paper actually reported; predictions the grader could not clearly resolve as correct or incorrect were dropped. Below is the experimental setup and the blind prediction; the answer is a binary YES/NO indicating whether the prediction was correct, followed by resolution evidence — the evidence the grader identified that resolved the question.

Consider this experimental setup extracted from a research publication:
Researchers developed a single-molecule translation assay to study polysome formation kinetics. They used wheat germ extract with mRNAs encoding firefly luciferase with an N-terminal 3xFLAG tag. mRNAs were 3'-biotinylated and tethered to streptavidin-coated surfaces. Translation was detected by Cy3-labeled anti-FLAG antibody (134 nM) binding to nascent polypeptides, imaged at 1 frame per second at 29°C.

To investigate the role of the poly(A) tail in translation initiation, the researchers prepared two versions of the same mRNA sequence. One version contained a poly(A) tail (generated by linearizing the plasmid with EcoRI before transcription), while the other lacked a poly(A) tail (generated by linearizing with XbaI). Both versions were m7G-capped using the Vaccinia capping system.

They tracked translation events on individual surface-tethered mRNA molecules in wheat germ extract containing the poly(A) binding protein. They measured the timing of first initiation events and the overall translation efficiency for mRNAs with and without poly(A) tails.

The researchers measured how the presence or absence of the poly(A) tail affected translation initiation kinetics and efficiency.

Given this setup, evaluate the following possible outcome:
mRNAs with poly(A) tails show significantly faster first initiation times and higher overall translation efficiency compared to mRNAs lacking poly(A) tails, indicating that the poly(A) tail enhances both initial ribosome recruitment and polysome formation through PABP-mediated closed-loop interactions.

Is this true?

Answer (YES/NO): YES